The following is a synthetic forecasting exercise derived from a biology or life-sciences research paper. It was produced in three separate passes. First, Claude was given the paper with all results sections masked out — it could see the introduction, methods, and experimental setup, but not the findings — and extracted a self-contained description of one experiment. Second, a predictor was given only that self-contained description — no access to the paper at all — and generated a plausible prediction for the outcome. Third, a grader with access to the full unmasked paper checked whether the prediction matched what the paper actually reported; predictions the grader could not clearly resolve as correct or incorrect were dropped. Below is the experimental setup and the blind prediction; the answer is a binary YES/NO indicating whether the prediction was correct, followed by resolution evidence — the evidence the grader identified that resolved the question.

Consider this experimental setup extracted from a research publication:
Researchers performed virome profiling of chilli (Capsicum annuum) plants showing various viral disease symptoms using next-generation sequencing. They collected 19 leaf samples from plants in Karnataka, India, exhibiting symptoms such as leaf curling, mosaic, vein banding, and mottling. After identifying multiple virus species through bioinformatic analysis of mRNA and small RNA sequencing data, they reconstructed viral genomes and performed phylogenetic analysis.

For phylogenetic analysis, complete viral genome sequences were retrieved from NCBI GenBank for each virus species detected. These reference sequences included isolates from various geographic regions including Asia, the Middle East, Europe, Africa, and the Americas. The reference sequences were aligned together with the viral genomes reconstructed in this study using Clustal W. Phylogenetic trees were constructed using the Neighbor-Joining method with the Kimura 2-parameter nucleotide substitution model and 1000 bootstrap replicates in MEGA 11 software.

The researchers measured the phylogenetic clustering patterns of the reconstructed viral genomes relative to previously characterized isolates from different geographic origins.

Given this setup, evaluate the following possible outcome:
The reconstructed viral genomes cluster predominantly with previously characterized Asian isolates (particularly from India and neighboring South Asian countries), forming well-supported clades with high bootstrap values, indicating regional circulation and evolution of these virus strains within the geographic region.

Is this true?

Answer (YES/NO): NO